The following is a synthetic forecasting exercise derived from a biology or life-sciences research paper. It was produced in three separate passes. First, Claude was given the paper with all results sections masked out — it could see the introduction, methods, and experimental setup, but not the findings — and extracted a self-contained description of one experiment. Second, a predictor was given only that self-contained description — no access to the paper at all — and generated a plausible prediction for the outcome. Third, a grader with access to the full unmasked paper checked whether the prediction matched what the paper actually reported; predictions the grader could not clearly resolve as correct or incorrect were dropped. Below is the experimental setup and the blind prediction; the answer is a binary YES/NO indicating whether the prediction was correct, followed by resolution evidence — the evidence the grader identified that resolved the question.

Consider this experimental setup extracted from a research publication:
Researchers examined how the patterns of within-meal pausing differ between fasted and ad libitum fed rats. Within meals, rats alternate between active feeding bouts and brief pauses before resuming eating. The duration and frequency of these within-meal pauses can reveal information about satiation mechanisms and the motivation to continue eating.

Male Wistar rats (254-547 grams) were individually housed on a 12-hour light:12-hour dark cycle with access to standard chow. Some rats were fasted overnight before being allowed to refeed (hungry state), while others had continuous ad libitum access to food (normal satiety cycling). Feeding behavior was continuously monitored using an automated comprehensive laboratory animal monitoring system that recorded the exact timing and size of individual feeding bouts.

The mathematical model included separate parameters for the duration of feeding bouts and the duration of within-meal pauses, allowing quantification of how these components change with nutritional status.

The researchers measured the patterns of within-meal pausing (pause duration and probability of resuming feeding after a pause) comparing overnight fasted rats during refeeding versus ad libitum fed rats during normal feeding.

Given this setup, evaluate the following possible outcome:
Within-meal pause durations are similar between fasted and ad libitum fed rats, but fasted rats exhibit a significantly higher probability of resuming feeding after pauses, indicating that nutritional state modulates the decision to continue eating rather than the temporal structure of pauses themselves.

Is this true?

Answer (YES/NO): NO